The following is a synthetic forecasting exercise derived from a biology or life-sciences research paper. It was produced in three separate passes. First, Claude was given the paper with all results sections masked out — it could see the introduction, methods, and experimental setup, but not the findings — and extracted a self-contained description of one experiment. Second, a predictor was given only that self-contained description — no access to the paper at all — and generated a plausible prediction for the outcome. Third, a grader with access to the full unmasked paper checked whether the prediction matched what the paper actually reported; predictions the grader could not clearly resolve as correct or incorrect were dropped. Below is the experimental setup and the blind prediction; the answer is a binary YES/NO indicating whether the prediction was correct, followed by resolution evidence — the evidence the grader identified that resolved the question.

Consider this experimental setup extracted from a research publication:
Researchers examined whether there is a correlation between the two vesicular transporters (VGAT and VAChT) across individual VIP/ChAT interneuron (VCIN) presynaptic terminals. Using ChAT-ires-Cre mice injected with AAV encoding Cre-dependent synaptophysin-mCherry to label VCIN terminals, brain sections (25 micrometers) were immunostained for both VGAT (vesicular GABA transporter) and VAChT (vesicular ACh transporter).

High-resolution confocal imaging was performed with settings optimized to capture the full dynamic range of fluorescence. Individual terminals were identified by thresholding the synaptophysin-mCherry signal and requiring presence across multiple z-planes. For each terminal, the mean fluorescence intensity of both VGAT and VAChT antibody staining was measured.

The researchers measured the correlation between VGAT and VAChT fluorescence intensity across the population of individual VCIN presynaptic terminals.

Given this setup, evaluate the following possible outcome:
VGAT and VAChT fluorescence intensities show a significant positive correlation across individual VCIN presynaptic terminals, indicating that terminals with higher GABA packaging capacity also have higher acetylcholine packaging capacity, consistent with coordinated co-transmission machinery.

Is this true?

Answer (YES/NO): NO